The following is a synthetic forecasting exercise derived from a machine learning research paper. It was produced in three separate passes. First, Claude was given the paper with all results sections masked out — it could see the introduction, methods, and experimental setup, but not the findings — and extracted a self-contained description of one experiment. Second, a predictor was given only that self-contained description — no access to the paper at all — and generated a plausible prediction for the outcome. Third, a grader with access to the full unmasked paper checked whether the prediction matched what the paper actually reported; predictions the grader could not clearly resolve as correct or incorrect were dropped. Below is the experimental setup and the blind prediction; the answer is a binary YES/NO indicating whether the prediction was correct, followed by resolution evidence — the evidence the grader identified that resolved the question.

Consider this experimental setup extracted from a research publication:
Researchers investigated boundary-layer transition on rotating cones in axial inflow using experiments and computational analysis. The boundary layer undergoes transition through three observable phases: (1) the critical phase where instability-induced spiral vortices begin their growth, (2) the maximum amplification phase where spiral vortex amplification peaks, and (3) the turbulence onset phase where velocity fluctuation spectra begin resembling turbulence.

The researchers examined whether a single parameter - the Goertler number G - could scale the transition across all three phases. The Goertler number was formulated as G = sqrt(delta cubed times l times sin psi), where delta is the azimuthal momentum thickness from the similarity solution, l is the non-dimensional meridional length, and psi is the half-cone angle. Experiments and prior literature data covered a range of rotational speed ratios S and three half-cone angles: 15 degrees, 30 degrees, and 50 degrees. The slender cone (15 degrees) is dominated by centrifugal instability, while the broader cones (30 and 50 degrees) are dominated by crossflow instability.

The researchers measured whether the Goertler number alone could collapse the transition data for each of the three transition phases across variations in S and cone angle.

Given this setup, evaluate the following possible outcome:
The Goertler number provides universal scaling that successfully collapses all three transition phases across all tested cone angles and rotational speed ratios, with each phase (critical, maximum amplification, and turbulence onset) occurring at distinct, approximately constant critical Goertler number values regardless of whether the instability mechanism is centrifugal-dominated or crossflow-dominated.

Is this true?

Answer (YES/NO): NO